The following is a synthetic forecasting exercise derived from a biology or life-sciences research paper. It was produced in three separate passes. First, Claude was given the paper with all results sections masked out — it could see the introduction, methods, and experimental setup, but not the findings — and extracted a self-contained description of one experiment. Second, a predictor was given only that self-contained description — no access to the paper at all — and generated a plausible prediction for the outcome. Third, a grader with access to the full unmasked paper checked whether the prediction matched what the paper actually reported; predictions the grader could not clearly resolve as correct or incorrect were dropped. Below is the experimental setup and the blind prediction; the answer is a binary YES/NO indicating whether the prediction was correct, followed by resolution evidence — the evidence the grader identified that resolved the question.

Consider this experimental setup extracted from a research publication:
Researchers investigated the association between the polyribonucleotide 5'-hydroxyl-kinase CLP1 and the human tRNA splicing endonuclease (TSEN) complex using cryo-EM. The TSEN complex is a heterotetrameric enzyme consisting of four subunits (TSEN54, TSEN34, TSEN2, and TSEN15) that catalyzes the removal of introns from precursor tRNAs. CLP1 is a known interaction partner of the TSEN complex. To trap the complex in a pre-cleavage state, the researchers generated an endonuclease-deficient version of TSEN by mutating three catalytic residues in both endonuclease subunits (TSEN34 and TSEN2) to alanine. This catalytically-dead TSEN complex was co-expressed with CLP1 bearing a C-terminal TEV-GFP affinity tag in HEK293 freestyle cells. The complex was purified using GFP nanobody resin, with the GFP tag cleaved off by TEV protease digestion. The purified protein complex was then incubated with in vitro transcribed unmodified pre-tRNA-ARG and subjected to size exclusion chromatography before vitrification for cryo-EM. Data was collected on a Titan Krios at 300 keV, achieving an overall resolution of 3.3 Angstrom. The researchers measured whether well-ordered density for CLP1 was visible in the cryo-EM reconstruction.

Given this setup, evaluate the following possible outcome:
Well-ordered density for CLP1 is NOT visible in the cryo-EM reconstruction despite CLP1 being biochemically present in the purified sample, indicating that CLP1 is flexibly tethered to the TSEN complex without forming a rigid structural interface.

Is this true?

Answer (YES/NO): YES